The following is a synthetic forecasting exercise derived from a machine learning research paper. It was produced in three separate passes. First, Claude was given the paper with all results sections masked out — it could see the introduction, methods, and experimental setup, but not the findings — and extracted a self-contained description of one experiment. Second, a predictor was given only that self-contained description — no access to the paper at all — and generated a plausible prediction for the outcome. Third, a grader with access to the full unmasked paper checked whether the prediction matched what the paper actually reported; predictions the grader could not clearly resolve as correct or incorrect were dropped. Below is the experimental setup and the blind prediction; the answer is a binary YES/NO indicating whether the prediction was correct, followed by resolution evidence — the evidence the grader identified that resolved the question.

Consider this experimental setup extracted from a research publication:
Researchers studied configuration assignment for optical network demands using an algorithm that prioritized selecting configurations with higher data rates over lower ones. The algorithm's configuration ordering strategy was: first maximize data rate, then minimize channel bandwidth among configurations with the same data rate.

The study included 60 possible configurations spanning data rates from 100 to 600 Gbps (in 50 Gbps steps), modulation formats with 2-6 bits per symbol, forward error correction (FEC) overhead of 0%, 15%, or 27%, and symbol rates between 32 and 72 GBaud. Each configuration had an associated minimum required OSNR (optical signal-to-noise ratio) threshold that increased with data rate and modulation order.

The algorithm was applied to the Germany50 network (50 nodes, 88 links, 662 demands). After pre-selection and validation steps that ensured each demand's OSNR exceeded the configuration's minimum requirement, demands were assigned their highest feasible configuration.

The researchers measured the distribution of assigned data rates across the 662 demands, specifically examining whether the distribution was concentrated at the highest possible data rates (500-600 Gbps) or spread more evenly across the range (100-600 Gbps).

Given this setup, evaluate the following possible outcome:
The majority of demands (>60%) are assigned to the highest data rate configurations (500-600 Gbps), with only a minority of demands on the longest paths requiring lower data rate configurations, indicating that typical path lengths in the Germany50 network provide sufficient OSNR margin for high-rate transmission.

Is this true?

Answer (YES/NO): NO